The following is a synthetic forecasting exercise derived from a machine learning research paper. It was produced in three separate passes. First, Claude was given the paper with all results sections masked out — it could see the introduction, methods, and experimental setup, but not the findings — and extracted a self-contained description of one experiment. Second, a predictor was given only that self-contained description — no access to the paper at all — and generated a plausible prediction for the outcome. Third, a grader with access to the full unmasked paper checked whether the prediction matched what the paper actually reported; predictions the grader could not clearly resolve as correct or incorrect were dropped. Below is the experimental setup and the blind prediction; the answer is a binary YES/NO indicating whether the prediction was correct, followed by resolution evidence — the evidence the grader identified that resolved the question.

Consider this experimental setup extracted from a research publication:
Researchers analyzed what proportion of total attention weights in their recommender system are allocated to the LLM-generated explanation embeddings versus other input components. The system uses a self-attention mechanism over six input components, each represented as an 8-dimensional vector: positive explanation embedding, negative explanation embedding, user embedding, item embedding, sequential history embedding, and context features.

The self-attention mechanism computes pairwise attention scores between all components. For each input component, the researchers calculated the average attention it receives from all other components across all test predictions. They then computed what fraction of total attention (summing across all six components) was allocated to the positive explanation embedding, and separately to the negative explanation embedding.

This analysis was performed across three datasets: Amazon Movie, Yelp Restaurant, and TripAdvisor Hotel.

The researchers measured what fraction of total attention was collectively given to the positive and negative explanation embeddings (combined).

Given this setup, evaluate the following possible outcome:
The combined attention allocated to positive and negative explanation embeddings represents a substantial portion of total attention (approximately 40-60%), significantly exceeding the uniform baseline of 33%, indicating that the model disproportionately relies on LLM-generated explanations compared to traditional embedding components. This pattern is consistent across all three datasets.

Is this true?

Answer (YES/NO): NO